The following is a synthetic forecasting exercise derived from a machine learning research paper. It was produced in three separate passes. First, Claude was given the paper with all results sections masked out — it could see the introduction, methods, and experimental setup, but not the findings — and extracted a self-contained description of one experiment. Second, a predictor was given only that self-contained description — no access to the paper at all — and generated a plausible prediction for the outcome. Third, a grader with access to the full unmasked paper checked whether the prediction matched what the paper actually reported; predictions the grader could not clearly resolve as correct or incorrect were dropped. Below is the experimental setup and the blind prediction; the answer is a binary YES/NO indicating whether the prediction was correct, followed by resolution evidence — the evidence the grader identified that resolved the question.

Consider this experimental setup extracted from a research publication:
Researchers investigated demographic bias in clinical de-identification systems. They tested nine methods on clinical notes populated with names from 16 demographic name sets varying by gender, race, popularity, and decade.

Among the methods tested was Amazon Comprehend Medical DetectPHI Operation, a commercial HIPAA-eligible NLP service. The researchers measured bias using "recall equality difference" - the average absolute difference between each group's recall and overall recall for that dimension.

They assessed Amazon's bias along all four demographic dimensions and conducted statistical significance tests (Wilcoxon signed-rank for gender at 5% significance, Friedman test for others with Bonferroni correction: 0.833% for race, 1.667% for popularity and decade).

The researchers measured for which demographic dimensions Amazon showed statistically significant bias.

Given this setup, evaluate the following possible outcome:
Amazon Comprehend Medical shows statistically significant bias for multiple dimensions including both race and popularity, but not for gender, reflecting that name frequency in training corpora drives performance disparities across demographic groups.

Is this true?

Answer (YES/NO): NO